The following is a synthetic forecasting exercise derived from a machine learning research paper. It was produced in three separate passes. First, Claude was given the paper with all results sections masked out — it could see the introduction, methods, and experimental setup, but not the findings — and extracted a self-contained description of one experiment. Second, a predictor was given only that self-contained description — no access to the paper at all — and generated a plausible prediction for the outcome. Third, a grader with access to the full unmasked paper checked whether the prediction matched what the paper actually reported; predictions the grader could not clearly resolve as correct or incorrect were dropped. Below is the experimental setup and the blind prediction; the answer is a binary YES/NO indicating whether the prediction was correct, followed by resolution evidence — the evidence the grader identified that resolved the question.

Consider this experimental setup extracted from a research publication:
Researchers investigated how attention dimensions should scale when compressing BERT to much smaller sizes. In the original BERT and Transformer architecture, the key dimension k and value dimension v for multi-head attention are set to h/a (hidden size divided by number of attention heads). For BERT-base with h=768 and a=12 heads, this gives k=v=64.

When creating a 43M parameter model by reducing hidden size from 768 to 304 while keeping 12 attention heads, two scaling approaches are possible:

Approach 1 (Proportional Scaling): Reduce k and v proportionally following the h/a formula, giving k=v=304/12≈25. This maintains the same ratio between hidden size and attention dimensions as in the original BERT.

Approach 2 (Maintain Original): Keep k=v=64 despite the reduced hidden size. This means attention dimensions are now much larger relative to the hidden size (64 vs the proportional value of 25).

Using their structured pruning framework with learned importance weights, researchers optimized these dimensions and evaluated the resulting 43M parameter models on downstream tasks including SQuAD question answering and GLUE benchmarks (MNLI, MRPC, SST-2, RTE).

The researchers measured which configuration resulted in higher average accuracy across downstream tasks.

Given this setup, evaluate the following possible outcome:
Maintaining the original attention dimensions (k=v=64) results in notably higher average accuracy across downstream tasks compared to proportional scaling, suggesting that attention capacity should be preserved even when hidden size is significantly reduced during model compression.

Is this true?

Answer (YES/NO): YES